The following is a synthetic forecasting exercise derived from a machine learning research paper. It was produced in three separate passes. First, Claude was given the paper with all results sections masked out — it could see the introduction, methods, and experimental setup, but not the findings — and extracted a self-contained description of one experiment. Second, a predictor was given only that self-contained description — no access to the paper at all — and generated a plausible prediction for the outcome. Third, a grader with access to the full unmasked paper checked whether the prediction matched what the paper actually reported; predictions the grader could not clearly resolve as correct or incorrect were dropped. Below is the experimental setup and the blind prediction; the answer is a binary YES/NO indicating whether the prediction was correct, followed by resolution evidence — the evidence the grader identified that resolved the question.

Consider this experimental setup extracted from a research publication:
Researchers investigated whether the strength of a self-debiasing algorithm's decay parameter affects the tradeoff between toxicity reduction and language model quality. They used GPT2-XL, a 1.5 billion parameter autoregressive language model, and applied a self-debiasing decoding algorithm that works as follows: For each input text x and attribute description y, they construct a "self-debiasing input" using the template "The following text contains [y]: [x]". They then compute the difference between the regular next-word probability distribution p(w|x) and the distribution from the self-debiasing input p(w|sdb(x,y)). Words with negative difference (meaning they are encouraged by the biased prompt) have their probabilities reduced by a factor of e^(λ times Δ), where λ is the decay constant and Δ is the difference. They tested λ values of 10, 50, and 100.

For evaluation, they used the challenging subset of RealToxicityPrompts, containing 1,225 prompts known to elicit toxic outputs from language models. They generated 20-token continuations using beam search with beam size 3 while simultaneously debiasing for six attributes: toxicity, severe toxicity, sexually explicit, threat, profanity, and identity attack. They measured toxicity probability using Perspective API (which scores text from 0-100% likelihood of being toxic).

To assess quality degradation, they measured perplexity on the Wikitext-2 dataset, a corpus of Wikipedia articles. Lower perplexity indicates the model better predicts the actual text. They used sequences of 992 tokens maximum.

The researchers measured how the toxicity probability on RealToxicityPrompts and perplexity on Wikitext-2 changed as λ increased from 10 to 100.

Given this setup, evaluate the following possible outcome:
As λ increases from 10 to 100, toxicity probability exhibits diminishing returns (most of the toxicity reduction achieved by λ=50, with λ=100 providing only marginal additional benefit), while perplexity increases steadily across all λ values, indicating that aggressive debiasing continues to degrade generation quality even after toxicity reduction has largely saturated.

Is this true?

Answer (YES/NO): NO